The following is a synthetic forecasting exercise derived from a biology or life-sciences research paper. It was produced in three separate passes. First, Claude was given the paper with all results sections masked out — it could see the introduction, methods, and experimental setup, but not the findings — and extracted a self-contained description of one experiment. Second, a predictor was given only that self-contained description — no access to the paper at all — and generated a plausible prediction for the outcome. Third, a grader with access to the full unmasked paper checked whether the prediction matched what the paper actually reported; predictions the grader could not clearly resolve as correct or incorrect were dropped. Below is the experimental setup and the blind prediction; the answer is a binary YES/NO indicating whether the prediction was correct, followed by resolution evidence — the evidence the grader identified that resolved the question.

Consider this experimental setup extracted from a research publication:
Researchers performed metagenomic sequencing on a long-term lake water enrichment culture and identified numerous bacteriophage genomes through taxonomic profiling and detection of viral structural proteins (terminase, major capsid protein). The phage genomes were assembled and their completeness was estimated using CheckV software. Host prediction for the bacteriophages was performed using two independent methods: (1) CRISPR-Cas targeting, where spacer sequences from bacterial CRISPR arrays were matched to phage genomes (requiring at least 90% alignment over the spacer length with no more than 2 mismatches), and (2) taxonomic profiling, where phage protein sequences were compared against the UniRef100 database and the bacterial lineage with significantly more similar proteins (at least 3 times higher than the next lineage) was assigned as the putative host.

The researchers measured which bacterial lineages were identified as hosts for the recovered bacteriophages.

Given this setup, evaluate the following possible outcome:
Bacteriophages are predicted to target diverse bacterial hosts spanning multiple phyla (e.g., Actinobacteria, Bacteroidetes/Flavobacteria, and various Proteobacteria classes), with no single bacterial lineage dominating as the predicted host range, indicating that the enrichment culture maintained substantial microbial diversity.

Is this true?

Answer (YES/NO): NO